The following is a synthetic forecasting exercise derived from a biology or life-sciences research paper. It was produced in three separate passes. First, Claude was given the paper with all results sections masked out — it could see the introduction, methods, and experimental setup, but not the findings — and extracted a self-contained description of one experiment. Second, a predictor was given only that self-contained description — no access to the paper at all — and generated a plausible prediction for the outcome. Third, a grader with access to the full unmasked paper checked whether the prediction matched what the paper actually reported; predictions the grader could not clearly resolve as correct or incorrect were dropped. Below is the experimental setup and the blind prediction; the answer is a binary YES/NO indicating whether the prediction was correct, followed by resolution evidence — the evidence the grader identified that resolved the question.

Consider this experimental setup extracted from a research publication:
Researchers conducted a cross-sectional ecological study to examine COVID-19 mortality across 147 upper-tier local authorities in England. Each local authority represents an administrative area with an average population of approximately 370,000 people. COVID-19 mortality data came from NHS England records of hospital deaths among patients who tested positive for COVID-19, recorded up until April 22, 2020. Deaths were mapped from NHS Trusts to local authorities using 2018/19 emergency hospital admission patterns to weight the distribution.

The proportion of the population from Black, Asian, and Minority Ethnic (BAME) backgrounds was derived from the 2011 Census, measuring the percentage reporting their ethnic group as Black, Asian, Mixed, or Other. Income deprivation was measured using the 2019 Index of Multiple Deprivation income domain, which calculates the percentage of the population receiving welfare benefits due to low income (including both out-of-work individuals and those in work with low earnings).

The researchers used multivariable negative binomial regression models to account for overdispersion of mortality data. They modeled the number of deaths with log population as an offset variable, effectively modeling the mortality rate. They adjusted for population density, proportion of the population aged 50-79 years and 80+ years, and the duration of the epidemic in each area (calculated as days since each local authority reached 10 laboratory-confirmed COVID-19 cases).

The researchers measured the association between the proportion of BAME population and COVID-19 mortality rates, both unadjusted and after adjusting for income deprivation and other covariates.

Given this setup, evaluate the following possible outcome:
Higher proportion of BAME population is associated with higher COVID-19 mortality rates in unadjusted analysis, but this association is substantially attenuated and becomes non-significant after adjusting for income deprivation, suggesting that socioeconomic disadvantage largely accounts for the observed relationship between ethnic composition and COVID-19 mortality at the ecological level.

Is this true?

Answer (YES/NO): NO